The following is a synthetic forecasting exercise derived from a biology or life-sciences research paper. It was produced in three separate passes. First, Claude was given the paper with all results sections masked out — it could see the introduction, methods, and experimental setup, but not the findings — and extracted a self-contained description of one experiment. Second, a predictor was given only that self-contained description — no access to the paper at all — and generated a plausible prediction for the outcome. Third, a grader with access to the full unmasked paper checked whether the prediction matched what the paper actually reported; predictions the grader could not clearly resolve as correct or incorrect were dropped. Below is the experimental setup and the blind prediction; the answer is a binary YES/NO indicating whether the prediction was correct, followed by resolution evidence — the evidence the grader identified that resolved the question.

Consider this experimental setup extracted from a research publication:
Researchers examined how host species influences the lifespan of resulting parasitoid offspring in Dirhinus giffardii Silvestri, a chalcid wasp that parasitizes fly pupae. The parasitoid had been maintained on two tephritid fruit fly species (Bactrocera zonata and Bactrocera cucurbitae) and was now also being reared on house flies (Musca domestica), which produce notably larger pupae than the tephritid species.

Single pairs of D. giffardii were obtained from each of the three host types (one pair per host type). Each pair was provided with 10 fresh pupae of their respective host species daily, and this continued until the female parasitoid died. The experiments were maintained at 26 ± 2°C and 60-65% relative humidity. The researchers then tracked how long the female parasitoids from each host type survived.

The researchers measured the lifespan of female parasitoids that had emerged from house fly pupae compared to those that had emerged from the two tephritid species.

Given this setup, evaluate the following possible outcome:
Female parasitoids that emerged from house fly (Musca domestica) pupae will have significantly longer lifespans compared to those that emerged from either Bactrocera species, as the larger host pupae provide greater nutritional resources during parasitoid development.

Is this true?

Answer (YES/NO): YES